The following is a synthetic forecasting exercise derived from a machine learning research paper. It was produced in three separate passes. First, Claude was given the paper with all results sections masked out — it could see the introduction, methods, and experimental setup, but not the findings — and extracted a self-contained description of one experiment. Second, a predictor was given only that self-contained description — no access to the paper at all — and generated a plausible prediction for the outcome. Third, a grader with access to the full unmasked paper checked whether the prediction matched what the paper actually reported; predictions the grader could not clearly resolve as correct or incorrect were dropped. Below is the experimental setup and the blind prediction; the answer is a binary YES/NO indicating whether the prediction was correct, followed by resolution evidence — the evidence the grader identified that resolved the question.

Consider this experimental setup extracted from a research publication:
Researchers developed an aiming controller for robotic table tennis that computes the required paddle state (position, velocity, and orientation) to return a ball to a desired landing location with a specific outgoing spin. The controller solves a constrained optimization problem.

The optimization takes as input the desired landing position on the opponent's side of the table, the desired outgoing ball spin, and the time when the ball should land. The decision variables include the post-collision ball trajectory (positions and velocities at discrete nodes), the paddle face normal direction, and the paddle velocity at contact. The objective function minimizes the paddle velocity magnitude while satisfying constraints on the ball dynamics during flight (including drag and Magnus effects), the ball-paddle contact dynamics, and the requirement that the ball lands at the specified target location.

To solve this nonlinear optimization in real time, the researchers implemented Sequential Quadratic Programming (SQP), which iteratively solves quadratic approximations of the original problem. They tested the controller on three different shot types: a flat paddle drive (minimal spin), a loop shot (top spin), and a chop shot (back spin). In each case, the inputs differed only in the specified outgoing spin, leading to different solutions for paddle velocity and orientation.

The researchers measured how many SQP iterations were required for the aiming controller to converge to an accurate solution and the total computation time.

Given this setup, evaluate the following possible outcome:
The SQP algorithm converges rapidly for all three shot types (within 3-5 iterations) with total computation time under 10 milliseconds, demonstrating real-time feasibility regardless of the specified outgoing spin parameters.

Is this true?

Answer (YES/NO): YES